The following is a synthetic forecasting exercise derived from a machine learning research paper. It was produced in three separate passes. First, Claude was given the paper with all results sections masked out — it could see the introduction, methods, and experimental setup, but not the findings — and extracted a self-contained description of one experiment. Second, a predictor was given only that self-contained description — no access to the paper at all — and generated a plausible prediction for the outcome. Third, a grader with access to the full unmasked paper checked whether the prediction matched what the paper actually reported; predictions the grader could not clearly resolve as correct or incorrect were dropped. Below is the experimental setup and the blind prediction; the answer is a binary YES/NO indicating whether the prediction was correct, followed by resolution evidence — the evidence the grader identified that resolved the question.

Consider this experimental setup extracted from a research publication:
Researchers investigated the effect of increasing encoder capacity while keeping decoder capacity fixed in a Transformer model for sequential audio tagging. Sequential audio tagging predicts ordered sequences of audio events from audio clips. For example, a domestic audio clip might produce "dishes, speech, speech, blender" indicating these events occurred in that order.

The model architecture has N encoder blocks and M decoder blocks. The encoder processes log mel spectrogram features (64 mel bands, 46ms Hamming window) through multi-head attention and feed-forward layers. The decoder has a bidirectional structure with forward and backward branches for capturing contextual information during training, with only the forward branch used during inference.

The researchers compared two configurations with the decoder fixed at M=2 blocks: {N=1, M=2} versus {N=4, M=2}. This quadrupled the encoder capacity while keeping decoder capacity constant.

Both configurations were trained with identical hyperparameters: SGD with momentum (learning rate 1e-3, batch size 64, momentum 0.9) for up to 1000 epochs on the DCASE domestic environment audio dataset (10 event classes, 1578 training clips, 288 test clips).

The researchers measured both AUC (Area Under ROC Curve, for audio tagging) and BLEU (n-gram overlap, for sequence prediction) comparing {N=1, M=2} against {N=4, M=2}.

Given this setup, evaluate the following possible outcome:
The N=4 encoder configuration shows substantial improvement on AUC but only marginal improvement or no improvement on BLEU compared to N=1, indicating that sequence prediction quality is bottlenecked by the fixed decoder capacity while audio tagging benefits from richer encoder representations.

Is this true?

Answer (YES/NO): NO